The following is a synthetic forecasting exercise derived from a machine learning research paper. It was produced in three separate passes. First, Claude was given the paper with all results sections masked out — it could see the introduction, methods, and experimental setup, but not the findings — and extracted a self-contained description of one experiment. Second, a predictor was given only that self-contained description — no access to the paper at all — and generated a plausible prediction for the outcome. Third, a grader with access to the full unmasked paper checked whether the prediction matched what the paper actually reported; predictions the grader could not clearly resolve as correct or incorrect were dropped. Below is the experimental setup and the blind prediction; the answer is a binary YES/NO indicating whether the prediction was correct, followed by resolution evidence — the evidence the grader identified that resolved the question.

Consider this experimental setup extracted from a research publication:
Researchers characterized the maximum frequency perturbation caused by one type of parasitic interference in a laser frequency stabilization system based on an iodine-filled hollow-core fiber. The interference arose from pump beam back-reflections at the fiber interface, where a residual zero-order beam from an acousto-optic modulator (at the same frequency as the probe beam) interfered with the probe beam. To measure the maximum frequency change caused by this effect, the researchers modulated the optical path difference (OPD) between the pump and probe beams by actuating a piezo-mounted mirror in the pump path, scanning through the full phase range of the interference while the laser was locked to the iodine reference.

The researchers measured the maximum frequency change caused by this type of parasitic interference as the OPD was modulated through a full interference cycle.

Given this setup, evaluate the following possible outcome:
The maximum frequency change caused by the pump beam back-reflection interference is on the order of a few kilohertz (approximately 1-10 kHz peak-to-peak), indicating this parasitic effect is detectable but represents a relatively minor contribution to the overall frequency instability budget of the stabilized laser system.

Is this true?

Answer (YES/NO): NO